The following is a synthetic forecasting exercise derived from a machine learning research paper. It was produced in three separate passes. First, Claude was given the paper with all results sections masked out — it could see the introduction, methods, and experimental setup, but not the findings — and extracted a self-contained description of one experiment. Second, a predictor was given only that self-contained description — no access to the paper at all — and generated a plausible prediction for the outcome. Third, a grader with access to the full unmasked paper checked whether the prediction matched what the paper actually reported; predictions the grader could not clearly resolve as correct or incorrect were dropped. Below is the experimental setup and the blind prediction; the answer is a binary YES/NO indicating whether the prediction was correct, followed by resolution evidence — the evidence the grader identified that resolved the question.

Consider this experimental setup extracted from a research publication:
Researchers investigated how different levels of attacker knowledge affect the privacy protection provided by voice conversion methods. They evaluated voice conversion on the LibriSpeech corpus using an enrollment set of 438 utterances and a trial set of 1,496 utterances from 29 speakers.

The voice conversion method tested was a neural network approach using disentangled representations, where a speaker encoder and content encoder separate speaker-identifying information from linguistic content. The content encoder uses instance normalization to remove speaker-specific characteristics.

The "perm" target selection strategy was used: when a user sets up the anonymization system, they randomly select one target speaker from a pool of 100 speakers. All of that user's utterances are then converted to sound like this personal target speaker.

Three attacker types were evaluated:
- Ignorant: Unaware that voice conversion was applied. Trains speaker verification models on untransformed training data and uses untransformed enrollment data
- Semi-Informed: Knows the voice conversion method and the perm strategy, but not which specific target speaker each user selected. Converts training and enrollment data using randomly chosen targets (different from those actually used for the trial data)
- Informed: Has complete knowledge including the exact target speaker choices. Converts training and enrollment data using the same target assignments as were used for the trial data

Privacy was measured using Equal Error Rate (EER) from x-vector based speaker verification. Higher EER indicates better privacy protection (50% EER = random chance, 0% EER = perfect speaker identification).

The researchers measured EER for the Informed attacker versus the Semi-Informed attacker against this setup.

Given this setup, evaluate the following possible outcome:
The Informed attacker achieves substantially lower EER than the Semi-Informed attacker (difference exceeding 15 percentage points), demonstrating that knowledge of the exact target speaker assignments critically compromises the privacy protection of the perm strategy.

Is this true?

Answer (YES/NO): YES